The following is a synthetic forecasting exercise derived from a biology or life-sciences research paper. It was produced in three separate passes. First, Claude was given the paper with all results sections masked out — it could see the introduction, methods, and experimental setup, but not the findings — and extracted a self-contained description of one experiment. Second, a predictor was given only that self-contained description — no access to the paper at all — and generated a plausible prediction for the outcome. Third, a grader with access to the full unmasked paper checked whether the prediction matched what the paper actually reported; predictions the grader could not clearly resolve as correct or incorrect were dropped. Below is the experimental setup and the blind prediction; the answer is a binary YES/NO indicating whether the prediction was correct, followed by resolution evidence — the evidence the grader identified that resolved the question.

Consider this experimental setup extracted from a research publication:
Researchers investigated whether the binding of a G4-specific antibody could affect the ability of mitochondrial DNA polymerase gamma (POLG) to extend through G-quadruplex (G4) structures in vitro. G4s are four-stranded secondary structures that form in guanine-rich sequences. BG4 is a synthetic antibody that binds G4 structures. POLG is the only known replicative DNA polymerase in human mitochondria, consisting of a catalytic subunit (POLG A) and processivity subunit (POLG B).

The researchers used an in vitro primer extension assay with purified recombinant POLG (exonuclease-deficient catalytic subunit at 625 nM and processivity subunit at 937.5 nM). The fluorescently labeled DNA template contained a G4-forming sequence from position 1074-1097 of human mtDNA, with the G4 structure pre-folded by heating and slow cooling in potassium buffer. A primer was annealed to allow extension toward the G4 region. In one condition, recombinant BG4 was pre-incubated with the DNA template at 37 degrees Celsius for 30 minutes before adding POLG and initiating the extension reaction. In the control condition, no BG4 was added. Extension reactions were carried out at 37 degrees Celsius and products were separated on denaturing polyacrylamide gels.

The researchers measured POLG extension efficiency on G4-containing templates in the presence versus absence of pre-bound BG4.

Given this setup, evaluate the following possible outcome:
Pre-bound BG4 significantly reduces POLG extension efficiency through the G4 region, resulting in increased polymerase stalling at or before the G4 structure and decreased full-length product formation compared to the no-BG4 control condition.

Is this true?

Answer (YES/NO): NO